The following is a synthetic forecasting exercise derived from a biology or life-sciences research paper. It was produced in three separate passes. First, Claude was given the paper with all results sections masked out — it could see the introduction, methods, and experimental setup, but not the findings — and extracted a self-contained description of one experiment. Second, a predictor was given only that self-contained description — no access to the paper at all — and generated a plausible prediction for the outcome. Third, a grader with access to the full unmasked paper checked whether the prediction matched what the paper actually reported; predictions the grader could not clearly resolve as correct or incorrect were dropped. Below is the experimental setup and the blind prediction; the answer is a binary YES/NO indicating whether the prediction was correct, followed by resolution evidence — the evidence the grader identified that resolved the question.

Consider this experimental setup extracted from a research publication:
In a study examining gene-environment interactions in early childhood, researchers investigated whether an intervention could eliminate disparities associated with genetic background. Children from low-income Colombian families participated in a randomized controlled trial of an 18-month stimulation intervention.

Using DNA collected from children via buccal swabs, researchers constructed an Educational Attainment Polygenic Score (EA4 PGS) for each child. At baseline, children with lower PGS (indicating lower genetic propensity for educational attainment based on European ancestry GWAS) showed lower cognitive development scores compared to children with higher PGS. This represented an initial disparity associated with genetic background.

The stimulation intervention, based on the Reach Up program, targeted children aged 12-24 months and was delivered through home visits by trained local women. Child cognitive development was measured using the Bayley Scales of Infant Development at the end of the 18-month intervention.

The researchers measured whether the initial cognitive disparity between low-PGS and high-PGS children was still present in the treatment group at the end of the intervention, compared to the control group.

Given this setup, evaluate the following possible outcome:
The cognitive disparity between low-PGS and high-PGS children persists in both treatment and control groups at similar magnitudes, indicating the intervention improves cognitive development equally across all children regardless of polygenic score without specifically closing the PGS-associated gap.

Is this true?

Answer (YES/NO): NO